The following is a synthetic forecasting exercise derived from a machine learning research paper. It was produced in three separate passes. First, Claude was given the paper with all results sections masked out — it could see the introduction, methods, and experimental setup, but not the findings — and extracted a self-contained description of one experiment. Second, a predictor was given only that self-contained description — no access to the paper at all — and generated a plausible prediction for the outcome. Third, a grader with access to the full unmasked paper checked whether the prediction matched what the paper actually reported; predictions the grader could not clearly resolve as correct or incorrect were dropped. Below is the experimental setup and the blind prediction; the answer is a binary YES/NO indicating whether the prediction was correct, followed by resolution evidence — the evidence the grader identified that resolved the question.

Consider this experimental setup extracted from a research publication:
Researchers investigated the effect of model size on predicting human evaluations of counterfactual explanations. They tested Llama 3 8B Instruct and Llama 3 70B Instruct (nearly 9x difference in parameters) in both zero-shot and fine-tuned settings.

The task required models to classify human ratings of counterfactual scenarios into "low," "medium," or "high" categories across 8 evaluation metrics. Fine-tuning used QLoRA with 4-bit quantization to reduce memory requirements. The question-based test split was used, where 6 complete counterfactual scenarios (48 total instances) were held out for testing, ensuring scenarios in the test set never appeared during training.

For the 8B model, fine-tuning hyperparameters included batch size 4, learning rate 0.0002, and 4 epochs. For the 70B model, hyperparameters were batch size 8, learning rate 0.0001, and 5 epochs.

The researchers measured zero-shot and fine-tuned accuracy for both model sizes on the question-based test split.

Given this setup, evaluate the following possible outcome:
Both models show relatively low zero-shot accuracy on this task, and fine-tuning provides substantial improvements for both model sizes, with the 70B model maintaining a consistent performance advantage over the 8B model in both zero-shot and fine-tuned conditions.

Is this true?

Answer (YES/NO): NO